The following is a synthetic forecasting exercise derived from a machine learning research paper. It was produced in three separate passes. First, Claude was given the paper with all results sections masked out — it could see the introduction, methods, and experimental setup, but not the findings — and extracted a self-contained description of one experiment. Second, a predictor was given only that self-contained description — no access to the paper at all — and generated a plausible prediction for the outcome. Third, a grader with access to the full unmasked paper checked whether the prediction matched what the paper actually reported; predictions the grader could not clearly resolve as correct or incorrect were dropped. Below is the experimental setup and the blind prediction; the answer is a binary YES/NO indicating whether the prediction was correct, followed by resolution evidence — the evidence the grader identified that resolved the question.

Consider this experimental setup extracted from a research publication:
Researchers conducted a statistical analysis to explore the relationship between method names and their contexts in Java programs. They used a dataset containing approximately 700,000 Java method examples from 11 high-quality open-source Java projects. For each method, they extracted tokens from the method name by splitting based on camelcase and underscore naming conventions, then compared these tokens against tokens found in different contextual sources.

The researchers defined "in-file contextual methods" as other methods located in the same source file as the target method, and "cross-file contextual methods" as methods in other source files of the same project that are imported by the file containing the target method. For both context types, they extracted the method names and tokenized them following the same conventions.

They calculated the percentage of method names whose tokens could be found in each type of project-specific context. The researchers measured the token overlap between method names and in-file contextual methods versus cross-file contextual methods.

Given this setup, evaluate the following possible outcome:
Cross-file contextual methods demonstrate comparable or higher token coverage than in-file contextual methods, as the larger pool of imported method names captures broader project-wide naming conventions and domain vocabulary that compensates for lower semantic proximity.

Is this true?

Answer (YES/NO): NO